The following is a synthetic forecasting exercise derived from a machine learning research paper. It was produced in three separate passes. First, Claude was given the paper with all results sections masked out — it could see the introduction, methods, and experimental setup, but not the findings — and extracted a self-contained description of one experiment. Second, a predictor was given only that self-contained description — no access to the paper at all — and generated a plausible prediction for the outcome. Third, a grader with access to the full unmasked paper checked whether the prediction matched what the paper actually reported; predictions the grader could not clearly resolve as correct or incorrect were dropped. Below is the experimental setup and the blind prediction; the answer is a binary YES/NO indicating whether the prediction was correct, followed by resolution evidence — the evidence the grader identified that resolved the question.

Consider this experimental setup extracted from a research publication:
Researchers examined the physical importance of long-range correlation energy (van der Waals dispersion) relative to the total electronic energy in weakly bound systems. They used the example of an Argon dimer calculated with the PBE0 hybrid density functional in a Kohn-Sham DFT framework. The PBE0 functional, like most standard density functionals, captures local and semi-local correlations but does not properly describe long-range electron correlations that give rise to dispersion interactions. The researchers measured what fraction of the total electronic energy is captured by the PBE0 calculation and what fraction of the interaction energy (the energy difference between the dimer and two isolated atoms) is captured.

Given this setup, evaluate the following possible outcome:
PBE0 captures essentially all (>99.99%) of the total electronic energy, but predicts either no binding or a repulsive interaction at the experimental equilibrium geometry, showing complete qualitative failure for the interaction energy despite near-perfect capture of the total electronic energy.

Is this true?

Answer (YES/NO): NO